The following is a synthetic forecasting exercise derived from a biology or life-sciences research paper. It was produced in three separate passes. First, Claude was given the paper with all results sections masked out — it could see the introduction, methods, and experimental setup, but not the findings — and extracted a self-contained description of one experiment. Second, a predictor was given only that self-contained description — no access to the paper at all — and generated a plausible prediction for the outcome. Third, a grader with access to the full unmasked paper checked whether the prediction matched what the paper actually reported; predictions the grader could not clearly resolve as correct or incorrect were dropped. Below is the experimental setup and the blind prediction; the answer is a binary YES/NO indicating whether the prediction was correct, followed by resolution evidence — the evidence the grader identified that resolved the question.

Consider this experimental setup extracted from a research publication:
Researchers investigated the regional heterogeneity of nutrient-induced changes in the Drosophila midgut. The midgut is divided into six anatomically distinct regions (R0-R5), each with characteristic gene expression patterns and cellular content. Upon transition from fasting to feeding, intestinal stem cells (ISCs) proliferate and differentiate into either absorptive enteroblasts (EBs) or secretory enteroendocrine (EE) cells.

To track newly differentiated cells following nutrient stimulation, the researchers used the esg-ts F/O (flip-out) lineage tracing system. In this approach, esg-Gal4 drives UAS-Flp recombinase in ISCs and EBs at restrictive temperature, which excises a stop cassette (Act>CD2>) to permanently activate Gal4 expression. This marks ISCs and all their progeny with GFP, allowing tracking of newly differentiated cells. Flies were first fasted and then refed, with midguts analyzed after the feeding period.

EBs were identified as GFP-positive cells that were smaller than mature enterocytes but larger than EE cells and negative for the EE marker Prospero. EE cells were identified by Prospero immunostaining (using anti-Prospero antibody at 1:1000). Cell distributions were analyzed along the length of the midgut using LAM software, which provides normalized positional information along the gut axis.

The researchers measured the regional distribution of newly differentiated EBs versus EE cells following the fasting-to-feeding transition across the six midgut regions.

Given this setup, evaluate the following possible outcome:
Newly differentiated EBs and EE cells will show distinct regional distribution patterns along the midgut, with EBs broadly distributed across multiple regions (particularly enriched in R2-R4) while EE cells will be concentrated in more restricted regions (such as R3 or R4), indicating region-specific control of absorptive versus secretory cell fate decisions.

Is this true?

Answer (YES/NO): YES